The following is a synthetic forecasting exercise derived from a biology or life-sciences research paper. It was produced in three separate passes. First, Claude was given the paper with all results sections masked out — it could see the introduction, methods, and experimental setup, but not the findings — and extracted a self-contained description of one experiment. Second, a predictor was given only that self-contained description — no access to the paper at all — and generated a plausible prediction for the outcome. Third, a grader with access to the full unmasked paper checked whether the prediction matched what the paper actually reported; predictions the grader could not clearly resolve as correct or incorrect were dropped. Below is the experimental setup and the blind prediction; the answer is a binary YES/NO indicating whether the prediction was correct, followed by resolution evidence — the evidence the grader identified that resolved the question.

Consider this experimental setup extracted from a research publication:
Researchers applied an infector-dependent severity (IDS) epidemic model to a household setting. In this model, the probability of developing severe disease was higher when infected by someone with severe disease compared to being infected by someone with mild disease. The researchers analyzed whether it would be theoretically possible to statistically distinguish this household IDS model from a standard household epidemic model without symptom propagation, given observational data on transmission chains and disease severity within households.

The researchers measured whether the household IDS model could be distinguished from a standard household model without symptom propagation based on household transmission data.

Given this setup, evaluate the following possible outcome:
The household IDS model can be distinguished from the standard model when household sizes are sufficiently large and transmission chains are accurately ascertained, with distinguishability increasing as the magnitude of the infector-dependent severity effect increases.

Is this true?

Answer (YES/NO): NO